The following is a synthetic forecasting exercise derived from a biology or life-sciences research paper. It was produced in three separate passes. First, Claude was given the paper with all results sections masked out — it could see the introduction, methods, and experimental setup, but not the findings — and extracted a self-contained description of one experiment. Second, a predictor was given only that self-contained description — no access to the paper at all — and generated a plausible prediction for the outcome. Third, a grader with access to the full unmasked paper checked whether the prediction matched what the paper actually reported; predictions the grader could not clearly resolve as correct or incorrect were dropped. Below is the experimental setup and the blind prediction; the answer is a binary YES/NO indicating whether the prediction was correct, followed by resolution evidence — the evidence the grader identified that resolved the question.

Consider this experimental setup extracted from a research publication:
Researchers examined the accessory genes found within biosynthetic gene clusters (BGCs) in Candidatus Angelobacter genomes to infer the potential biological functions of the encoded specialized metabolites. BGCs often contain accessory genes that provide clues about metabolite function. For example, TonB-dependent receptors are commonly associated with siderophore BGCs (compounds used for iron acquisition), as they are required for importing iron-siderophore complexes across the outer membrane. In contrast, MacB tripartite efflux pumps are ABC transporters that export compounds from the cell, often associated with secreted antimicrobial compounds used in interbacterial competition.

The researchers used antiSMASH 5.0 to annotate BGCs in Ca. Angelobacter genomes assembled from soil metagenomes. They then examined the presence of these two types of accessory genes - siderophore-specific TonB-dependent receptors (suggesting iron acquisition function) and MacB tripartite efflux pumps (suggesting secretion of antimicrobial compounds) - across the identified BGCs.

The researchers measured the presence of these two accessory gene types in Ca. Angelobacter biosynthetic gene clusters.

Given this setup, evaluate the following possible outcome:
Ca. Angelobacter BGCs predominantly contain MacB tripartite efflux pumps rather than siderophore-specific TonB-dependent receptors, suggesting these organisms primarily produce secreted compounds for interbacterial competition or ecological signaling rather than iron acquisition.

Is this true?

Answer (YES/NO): YES